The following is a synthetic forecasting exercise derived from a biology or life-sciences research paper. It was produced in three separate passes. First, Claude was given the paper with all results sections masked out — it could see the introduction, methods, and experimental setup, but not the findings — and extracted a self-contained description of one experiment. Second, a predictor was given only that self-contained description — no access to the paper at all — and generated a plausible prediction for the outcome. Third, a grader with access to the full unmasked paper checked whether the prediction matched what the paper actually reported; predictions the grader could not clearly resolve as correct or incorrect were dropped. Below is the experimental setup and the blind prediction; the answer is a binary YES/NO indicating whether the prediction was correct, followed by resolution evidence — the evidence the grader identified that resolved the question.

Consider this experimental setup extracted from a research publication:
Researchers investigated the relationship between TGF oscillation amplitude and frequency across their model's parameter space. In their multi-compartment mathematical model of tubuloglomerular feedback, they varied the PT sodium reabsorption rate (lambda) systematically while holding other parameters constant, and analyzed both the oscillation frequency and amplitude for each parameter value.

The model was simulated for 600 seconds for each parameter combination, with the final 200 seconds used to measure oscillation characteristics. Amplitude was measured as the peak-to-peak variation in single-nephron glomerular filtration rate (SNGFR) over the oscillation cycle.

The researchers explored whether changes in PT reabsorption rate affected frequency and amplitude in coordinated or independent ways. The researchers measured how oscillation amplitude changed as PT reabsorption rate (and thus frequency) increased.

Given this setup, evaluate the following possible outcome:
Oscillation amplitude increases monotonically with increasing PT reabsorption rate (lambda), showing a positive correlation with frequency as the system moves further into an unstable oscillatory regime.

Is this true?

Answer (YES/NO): NO